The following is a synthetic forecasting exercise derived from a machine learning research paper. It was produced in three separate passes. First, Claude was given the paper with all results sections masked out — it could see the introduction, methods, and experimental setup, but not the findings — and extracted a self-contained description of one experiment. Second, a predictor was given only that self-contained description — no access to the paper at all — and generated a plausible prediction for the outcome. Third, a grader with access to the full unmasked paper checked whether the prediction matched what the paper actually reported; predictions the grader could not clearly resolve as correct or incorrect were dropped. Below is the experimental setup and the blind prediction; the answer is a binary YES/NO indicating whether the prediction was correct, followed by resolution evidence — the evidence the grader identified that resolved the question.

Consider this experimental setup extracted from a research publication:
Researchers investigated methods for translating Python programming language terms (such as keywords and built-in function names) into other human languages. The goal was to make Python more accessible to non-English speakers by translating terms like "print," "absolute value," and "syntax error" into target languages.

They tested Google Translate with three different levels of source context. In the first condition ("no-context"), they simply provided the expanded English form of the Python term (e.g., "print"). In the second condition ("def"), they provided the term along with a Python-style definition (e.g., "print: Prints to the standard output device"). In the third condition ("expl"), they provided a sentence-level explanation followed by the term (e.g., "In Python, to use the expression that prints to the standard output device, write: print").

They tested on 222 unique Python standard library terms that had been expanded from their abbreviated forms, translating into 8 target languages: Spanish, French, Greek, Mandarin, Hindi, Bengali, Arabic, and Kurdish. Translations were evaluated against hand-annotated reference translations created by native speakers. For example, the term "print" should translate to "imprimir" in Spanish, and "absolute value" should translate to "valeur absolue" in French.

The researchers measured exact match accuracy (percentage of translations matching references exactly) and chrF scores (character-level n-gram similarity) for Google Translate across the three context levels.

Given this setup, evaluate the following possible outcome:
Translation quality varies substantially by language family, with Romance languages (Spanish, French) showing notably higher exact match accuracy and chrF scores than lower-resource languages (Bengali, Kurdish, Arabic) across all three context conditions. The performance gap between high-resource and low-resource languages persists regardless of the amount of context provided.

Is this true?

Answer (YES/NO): NO